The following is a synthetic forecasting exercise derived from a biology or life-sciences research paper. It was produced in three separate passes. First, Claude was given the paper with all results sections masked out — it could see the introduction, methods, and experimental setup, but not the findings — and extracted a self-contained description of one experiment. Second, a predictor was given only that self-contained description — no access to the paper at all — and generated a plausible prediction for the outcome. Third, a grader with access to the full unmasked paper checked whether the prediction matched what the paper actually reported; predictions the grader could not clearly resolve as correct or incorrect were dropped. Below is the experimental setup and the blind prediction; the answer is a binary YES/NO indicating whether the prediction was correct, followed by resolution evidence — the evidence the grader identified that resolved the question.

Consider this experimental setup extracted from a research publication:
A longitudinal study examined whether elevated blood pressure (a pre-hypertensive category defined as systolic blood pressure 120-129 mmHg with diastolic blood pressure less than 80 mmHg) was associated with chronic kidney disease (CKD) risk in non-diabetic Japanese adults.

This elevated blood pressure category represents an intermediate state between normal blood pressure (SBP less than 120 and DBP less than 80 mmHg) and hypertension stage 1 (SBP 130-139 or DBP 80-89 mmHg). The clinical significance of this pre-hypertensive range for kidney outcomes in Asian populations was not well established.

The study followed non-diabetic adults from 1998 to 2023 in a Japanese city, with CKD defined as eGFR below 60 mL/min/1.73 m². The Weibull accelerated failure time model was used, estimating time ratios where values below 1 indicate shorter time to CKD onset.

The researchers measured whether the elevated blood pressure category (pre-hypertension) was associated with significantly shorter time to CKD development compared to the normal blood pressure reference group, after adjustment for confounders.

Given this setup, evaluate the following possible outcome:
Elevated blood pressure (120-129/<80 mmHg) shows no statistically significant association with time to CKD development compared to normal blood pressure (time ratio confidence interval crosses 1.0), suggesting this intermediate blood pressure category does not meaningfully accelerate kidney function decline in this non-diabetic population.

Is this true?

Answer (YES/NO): NO